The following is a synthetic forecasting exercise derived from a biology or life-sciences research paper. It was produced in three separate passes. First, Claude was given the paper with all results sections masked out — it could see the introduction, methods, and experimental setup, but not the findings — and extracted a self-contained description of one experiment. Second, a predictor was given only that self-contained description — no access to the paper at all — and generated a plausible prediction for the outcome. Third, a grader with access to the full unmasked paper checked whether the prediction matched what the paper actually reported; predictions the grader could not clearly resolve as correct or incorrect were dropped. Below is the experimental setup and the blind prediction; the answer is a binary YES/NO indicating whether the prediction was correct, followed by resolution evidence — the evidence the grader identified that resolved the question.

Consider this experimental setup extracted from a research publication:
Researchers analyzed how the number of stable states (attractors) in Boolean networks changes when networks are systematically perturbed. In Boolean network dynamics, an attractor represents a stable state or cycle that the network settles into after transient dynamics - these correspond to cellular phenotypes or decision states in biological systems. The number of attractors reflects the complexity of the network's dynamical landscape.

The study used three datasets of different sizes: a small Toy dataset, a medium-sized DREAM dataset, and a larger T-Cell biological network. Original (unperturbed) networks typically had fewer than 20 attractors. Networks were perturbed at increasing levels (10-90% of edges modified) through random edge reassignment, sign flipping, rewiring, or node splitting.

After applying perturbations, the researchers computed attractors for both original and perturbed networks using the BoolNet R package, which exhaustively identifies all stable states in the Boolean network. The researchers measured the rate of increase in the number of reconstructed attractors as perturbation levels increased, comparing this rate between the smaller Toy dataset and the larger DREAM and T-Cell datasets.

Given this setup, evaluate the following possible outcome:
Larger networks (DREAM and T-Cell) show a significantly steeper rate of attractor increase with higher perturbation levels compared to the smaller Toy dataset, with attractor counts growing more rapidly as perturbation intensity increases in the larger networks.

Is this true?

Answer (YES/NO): YES